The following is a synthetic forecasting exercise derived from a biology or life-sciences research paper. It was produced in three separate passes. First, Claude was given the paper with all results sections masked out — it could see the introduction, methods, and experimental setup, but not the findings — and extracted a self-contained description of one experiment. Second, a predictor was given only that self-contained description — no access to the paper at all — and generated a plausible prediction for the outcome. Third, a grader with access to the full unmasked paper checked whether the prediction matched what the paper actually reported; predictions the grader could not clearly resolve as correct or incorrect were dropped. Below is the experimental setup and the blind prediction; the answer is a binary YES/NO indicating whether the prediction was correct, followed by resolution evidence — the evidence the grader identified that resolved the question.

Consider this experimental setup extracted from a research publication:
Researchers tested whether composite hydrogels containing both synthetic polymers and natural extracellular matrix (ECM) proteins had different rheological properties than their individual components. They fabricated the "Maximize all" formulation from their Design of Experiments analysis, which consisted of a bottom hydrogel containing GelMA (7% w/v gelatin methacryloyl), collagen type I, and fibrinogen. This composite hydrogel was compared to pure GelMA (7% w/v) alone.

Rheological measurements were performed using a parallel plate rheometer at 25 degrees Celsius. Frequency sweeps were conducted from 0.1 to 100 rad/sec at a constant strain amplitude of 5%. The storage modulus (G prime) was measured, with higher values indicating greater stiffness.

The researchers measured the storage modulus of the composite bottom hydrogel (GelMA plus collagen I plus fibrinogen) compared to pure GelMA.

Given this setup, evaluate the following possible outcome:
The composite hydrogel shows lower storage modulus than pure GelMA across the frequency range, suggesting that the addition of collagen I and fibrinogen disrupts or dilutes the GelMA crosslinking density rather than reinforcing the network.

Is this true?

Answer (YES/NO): YES